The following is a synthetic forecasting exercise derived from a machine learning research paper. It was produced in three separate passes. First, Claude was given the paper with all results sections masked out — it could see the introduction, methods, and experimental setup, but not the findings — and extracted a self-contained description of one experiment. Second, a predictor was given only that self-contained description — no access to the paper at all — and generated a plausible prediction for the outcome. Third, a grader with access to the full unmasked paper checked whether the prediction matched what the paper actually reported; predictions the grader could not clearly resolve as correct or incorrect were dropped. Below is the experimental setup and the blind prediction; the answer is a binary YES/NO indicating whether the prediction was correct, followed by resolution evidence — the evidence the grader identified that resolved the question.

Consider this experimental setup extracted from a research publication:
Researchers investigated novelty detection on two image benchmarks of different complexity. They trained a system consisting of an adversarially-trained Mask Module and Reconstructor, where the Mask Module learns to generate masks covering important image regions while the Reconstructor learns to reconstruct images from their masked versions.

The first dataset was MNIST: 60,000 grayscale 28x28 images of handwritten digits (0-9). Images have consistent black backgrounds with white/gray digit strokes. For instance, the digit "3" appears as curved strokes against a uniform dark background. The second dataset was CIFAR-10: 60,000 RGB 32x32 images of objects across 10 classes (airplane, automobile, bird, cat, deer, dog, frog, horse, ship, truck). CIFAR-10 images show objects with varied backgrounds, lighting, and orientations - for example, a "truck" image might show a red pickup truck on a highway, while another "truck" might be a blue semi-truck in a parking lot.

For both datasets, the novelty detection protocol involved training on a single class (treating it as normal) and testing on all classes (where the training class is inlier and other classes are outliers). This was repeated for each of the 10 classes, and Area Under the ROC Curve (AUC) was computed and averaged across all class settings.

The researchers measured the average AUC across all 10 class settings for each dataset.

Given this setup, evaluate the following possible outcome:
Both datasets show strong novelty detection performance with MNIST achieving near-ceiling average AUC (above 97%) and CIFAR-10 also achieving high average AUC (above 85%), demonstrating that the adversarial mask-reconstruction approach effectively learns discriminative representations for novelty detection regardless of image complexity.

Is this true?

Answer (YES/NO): NO